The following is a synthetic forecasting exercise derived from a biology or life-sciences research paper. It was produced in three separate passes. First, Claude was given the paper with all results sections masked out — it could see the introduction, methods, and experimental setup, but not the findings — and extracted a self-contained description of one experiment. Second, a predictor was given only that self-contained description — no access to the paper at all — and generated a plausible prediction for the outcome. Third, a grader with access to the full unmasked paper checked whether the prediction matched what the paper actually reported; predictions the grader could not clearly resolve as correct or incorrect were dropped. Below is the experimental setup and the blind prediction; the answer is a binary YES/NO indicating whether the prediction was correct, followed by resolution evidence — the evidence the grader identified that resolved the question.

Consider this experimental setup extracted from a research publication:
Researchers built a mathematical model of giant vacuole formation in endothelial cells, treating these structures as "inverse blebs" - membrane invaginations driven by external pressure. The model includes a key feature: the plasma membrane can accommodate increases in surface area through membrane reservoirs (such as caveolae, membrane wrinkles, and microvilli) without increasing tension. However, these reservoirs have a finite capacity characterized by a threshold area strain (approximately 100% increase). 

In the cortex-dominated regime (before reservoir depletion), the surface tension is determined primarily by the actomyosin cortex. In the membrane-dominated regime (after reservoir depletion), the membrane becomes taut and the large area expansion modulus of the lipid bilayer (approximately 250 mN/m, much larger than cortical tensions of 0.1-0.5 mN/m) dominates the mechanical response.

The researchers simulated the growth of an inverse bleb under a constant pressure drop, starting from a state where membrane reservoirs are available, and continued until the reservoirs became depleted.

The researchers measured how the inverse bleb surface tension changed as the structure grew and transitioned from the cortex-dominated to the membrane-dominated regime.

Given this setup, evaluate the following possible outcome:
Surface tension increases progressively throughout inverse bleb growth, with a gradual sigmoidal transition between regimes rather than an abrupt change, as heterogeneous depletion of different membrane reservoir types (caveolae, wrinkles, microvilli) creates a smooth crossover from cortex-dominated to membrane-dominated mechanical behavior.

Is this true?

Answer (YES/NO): NO